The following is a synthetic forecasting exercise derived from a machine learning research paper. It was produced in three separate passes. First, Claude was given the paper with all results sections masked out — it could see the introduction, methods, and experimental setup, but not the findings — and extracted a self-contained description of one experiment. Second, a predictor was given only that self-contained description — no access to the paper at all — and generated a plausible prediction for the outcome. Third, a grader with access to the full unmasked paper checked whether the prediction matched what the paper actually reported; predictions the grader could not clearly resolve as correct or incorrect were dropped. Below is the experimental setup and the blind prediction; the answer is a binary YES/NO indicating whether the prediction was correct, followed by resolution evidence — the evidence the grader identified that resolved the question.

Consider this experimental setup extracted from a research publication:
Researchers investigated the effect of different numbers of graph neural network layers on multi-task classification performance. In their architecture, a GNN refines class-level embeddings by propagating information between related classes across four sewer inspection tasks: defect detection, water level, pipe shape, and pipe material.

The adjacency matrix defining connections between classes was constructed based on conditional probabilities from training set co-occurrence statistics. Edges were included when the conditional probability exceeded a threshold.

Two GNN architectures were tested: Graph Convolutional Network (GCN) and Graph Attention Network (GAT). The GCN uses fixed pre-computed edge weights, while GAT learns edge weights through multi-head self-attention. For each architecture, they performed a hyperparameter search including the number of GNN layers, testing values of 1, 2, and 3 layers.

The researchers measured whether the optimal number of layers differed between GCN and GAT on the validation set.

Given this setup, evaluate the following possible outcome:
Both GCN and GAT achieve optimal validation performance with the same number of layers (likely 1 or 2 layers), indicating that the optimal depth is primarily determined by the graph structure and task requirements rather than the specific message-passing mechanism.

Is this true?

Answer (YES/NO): NO